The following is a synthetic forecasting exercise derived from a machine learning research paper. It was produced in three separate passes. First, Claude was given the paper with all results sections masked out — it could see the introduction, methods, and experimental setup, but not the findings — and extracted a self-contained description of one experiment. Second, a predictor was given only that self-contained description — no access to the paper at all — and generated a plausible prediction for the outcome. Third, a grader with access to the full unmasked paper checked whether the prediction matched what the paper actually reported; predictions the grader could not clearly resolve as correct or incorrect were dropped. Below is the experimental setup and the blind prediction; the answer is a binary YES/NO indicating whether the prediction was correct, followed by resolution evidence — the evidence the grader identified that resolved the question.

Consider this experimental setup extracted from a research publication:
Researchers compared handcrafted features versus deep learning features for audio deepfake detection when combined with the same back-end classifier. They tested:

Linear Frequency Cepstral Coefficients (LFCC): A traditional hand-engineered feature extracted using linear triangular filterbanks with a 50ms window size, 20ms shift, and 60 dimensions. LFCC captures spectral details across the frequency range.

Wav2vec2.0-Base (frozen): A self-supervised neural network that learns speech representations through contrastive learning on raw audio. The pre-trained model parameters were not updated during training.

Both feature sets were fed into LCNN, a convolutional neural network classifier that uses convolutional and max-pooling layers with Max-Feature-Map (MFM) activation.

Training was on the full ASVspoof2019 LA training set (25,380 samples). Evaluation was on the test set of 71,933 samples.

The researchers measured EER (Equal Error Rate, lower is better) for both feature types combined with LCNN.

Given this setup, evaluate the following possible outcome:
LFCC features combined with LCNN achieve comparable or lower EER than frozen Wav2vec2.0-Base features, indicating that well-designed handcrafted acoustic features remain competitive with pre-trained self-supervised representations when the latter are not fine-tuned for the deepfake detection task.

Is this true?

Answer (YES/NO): NO